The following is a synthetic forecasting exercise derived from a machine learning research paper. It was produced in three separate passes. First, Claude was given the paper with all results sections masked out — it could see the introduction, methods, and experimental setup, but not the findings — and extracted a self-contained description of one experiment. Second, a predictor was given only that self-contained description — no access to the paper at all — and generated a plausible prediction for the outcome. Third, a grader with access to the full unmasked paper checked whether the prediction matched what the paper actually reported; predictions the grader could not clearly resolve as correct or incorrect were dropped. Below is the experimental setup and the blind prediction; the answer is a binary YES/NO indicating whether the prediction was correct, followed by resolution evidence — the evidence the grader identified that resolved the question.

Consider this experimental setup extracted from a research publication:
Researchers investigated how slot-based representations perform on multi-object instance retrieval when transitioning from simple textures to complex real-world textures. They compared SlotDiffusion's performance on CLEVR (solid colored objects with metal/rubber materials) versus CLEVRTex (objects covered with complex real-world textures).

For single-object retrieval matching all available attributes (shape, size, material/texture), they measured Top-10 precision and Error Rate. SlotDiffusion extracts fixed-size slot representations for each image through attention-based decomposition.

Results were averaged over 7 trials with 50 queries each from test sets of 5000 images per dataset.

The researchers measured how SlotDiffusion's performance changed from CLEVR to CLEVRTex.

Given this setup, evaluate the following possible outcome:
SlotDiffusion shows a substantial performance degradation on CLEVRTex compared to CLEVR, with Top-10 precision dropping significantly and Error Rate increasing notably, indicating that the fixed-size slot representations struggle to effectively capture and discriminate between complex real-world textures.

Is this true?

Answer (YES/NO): YES